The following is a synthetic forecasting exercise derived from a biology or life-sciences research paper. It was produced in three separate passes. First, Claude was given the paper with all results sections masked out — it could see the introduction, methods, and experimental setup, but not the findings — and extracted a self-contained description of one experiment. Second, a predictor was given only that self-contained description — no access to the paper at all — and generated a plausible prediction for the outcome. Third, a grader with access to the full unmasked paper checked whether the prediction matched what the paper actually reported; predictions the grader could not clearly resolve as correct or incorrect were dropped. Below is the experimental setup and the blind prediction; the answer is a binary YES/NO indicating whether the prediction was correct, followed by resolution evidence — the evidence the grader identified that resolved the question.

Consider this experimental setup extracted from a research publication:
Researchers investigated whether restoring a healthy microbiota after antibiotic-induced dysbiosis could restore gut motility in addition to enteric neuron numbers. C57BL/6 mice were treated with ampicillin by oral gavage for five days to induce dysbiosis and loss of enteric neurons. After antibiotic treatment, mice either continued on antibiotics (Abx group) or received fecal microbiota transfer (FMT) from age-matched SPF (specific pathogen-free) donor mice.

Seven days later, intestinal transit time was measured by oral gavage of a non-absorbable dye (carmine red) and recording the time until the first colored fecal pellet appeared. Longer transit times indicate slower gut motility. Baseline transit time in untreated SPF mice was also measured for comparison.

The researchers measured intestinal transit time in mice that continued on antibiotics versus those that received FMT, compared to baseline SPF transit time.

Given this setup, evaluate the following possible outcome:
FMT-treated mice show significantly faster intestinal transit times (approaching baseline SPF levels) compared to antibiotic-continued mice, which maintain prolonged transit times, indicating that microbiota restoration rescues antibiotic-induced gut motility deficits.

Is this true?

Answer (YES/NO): YES